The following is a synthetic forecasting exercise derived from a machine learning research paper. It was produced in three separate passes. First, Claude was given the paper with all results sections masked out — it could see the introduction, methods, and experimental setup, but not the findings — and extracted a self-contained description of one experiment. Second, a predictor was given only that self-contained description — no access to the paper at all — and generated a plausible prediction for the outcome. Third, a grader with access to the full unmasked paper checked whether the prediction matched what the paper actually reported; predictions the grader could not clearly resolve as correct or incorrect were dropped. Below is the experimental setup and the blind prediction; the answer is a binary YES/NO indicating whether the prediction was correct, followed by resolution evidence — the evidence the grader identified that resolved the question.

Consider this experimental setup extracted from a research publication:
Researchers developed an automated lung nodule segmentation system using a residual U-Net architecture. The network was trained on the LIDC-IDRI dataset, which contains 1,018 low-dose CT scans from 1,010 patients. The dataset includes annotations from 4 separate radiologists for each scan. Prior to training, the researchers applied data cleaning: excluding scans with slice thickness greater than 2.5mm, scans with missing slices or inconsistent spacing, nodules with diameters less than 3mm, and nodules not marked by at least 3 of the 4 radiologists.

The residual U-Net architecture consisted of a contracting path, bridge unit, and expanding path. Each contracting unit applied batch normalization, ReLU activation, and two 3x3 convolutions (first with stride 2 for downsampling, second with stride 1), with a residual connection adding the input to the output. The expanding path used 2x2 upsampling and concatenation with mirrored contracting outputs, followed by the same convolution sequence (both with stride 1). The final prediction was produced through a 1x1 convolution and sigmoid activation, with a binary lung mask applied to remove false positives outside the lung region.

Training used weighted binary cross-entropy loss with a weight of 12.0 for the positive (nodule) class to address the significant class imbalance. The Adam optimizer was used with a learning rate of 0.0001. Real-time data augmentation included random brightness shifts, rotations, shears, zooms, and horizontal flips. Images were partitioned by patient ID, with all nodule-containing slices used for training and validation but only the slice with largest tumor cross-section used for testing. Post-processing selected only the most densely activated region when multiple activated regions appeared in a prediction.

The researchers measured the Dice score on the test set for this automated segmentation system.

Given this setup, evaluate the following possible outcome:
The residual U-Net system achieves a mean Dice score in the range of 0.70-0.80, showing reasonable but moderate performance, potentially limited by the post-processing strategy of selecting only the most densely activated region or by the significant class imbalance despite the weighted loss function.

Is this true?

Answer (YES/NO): YES